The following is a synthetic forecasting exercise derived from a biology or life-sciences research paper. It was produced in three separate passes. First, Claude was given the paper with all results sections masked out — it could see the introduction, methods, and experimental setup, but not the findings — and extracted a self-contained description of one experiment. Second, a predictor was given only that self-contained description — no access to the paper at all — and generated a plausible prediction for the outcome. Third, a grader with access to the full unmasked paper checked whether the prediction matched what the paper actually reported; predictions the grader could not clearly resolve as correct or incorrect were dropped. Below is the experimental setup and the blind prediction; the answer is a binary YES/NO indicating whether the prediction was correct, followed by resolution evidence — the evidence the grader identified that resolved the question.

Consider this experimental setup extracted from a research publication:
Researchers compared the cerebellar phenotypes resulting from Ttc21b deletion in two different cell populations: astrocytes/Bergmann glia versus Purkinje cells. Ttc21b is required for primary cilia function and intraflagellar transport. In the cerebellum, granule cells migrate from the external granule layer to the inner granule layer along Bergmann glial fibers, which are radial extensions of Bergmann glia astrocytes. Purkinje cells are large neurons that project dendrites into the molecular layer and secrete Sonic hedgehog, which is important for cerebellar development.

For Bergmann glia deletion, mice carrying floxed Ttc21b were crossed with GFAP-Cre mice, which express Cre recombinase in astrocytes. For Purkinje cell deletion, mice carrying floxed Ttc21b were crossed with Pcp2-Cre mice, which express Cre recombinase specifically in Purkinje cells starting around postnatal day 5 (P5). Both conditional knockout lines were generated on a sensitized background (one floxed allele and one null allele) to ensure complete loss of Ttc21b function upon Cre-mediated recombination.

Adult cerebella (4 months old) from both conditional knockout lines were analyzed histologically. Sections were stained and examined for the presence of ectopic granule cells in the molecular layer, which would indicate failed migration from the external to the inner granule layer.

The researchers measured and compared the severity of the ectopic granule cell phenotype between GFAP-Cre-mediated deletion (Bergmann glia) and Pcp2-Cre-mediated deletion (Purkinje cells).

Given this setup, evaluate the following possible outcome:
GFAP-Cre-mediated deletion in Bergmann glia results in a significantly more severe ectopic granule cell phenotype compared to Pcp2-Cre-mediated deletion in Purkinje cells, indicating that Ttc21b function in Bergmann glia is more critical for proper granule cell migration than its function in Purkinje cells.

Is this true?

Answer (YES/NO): YES